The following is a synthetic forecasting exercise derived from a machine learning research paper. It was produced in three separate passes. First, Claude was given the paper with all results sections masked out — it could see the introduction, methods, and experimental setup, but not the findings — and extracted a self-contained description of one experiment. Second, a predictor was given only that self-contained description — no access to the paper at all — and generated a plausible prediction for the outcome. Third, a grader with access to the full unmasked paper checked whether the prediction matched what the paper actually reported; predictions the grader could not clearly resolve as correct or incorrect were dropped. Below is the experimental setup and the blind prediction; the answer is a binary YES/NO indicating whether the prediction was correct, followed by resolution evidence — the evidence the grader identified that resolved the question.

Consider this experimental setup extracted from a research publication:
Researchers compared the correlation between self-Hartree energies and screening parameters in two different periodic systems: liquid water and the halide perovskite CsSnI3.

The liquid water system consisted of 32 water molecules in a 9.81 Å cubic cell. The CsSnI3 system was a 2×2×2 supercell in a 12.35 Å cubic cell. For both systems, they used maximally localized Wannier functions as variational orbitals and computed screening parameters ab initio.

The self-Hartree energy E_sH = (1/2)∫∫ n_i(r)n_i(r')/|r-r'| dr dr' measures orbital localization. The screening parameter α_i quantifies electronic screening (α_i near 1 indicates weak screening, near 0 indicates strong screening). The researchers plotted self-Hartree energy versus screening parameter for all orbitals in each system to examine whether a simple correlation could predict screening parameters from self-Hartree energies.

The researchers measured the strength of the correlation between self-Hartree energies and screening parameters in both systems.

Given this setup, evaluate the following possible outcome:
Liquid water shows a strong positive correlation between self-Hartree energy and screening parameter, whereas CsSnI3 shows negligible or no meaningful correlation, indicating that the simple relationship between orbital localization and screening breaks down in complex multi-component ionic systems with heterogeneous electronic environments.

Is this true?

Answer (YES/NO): NO